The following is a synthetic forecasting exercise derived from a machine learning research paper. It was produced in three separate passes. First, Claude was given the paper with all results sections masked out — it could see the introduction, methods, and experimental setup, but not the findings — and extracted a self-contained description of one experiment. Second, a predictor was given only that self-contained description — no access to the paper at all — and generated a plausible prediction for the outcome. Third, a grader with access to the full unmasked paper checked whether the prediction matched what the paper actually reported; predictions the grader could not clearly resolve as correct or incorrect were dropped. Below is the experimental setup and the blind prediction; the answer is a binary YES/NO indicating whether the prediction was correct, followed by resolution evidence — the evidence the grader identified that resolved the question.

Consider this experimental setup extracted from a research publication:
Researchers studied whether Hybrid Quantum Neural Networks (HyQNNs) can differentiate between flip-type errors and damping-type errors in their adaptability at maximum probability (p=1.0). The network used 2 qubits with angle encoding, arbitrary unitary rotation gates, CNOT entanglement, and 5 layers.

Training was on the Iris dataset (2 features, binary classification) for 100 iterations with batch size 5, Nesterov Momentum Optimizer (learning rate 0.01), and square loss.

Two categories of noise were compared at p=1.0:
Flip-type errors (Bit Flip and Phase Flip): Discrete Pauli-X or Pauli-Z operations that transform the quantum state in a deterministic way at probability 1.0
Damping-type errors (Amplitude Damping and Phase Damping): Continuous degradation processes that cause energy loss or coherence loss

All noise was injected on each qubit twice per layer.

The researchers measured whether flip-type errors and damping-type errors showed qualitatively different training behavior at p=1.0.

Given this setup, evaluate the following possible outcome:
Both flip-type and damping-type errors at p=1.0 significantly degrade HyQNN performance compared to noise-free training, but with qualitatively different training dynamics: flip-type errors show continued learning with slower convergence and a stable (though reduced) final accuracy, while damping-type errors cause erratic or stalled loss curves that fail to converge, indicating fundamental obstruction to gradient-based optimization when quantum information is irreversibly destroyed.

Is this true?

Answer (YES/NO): NO